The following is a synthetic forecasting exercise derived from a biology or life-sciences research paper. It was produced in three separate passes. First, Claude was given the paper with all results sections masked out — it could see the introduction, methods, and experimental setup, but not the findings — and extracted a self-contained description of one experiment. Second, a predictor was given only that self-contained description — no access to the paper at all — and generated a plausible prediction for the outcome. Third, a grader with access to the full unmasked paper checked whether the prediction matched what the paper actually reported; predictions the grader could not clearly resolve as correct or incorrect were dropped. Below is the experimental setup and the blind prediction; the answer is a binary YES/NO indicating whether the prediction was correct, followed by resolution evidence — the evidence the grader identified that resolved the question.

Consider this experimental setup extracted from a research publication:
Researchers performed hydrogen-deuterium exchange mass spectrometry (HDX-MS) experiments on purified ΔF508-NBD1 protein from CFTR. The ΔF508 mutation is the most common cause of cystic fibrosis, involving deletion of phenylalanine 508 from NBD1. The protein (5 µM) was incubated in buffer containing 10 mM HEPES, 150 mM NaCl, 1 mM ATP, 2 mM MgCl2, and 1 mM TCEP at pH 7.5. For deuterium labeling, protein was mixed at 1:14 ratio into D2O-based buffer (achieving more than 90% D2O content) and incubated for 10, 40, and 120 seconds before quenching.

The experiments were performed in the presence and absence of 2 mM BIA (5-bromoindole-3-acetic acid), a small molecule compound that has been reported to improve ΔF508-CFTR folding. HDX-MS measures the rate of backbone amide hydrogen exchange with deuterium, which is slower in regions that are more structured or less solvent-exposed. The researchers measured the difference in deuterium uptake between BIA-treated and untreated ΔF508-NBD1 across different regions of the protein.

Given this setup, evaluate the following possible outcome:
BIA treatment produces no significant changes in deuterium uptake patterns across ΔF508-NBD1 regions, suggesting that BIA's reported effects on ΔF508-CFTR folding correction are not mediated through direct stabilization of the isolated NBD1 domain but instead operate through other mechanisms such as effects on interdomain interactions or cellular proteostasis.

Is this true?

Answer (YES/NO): NO